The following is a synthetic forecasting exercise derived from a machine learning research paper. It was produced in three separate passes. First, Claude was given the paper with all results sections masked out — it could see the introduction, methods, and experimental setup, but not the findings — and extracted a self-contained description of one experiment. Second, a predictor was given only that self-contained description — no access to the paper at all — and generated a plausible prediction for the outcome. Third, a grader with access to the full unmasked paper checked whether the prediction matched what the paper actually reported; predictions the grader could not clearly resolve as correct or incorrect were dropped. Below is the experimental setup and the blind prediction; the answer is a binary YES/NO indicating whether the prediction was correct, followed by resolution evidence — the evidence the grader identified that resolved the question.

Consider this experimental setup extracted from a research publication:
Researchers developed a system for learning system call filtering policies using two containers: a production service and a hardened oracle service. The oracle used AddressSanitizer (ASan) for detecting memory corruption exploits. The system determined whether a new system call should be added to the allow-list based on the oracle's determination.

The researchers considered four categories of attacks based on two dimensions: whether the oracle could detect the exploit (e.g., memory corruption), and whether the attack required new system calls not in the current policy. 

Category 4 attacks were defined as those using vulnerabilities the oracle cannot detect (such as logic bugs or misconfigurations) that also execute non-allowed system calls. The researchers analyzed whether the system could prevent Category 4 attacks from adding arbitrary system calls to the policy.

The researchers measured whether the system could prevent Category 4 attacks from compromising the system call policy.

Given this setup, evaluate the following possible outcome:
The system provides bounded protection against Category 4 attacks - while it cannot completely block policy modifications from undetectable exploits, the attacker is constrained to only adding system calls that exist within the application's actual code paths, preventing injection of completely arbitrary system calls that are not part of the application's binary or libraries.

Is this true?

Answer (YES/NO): NO